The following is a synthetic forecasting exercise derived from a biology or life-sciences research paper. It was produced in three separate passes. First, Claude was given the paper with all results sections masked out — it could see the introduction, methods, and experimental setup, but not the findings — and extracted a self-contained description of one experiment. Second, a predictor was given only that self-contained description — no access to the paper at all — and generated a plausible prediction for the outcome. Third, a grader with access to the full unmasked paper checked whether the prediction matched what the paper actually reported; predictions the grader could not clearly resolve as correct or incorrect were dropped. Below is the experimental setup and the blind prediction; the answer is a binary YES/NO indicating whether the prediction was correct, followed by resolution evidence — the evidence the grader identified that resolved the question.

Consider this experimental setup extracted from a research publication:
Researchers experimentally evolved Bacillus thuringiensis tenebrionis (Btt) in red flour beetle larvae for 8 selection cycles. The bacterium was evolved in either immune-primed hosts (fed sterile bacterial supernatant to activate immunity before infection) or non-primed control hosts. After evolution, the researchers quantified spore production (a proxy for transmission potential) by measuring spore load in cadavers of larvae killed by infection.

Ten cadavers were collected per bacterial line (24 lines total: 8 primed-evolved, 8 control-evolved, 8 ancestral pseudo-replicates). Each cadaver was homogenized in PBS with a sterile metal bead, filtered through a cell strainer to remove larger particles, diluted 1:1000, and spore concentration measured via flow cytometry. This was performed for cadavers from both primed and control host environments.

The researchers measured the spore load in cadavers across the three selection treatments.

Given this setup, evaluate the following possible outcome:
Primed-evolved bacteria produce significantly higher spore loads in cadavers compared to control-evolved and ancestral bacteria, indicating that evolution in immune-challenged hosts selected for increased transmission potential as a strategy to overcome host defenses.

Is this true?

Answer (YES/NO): NO